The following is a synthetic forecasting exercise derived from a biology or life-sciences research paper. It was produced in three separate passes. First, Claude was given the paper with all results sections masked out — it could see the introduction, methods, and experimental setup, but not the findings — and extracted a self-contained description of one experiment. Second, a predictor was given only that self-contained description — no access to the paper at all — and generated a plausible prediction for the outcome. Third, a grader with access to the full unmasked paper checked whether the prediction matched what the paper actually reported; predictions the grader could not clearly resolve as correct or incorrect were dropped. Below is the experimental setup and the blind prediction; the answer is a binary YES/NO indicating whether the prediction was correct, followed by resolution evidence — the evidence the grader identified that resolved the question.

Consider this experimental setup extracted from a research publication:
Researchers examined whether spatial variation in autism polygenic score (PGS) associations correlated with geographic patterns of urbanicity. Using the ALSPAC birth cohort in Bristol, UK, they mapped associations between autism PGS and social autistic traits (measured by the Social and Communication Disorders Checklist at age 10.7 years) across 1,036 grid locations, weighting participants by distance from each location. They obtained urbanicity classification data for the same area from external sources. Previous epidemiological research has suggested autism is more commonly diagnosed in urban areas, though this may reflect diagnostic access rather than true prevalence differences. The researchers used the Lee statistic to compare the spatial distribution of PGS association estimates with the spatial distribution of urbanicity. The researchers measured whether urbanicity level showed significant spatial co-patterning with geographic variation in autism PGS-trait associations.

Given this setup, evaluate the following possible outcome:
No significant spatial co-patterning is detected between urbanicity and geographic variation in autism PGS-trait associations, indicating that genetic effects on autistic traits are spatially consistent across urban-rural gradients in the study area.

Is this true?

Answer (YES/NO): YES